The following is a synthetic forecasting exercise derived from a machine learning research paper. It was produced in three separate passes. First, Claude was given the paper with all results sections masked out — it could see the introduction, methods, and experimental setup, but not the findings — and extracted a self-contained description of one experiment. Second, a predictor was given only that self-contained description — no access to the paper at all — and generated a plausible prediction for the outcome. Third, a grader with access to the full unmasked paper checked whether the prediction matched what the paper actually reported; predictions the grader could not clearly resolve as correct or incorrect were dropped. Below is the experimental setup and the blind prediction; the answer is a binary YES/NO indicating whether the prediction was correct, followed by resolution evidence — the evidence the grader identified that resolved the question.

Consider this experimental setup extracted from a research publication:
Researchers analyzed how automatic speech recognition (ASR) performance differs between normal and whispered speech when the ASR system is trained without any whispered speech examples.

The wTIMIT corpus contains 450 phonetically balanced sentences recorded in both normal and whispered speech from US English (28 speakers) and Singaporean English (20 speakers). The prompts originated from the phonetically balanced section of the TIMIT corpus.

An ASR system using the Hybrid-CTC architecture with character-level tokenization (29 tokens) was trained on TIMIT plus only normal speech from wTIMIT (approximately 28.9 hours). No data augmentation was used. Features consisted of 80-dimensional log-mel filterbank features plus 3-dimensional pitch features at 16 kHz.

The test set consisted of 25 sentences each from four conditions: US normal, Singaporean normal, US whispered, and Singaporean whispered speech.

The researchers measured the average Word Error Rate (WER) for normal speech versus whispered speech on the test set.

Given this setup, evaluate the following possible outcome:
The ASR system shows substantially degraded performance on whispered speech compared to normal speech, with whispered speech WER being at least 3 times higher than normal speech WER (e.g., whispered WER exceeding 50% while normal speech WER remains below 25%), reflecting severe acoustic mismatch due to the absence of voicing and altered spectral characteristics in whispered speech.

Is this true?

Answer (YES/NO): NO